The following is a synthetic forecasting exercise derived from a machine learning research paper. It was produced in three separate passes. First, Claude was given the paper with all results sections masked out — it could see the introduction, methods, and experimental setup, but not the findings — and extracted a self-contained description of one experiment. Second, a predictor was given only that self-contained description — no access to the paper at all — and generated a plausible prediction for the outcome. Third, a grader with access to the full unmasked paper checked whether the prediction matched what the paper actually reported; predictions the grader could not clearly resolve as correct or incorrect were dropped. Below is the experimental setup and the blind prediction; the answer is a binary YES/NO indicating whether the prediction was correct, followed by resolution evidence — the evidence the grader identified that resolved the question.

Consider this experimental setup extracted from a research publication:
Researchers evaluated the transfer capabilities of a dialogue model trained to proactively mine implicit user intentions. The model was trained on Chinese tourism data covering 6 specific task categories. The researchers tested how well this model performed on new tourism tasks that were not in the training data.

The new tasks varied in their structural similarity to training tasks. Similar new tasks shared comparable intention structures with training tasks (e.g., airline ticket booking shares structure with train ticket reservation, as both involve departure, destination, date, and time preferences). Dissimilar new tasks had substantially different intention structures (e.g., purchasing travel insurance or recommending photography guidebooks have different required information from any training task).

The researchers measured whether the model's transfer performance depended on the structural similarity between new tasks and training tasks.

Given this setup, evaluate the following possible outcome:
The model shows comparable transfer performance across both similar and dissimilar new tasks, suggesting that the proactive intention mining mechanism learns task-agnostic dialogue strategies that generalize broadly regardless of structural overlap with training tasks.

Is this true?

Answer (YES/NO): NO